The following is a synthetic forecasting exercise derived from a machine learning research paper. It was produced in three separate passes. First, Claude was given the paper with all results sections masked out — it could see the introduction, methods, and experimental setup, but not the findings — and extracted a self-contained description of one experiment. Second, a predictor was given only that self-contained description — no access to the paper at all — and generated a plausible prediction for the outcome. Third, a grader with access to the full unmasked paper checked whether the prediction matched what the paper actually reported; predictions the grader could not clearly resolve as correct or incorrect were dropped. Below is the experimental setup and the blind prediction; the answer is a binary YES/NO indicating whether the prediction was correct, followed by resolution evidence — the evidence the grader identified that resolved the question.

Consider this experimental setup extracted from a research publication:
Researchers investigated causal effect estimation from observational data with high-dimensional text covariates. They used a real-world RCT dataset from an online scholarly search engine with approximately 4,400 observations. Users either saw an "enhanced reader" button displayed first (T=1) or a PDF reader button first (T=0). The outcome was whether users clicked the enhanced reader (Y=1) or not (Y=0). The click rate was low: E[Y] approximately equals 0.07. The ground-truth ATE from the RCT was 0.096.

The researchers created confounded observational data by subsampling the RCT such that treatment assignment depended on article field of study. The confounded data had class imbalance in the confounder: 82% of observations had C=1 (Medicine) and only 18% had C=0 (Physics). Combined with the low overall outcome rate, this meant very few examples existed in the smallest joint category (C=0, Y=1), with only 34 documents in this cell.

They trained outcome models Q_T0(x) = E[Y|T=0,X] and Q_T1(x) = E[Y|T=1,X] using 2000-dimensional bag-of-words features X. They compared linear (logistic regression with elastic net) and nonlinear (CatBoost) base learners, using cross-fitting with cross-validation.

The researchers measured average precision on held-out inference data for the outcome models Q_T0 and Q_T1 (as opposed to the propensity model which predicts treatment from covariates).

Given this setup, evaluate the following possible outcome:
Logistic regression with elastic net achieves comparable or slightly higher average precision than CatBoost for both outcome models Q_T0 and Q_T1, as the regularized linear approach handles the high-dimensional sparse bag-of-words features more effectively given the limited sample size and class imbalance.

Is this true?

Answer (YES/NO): YES